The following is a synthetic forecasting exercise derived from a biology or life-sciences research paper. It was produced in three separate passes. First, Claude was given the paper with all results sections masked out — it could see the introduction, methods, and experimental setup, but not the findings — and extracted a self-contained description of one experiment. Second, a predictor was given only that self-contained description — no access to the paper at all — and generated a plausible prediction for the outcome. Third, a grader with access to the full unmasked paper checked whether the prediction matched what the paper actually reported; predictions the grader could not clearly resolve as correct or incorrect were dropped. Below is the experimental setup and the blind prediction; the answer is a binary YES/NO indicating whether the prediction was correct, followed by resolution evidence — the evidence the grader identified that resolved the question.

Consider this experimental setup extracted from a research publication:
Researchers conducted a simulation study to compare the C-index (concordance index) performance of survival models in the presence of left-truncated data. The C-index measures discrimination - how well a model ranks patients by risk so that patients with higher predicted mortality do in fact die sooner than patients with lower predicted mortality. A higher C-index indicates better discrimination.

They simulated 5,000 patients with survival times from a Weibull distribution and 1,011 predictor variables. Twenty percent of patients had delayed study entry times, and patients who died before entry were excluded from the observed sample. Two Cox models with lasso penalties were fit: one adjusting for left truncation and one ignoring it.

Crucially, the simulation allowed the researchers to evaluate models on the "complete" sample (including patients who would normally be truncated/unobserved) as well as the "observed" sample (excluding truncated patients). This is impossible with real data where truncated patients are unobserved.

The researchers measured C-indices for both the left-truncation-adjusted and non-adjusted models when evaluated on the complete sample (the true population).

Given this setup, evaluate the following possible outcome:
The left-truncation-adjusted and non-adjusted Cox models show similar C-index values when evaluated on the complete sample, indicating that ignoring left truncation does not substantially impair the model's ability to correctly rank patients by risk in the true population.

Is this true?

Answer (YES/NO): YES